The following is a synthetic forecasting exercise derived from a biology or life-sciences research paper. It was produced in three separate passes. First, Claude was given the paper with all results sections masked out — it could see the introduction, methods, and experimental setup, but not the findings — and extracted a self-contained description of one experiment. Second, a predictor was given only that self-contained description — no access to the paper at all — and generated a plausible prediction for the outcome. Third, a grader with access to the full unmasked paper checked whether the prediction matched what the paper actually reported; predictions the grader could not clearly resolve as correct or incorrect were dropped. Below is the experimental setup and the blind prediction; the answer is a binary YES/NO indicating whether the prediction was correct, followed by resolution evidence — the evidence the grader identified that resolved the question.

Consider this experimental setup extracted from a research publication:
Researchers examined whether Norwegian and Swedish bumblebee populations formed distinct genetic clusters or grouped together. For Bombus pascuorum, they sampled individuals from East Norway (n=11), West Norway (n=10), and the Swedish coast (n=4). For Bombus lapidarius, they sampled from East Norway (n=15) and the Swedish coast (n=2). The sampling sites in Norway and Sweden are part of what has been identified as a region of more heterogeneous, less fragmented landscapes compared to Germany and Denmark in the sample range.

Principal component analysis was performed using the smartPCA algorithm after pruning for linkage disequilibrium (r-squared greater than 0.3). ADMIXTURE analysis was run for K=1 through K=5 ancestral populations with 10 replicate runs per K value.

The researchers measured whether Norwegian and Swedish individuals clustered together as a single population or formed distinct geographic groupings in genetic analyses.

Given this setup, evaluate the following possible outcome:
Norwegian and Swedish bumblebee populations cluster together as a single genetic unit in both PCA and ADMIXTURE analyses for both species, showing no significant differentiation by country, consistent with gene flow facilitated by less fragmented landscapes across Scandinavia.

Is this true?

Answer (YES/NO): YES